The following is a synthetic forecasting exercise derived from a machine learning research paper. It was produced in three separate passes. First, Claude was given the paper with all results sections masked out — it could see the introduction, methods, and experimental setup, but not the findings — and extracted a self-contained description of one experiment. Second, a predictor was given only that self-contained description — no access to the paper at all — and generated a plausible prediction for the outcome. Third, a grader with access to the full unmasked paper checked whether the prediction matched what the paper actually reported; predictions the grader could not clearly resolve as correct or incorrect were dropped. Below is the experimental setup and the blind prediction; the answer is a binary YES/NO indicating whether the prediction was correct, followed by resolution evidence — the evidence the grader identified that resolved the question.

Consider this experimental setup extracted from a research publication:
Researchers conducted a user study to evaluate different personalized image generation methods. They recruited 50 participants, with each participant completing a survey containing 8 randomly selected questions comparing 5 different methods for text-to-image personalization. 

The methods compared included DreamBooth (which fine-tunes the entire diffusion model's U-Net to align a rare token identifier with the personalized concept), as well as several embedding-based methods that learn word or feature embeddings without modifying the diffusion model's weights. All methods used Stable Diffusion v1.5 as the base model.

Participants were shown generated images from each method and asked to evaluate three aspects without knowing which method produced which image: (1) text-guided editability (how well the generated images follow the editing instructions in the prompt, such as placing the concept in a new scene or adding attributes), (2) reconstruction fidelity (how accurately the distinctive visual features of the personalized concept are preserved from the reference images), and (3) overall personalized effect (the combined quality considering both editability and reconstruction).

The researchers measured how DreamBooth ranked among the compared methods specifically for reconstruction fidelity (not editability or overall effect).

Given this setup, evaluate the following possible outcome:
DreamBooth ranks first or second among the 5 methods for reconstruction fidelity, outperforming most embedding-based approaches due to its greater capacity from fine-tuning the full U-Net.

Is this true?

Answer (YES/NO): YES